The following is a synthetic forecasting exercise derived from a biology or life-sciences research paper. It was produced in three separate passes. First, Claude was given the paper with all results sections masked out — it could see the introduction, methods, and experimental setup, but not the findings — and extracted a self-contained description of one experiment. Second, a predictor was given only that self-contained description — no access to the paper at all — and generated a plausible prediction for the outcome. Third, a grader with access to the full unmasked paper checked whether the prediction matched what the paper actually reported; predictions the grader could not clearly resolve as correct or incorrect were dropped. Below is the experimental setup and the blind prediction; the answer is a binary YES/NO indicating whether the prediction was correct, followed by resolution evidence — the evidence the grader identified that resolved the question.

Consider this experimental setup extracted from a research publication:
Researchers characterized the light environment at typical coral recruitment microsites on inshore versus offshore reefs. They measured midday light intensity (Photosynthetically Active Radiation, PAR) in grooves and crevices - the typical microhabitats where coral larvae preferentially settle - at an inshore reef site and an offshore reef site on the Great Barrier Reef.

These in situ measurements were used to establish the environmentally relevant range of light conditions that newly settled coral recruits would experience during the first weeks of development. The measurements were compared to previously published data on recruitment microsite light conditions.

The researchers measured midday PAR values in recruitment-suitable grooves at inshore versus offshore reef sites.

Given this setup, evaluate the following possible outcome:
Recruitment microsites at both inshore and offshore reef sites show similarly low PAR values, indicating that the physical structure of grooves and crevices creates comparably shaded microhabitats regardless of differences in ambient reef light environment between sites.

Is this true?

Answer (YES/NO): NO